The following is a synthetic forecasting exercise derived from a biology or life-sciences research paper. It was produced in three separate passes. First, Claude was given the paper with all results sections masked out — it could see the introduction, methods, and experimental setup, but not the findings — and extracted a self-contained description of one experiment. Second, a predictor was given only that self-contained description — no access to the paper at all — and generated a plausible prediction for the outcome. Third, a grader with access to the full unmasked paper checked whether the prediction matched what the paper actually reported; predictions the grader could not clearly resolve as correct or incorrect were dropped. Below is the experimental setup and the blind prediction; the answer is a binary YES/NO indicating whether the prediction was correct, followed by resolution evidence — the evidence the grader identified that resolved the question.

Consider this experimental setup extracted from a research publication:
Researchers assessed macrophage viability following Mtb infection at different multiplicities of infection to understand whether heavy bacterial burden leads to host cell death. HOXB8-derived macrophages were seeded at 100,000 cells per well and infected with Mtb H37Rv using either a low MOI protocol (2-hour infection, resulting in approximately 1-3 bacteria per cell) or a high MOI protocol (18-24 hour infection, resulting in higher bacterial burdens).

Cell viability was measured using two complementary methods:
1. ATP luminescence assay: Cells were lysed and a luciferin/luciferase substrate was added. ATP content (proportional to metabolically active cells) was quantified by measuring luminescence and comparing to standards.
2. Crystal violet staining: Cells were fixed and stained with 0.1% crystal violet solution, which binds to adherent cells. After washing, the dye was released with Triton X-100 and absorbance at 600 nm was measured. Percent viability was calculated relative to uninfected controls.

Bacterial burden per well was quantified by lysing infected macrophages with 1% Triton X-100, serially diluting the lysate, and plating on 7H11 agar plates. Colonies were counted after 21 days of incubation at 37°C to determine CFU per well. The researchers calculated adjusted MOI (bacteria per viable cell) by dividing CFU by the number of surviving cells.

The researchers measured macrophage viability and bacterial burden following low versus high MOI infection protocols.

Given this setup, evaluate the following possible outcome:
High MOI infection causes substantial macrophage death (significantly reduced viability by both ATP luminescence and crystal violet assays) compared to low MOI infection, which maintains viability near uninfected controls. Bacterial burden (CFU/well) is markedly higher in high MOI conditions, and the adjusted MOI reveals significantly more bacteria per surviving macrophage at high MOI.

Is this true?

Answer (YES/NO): YES